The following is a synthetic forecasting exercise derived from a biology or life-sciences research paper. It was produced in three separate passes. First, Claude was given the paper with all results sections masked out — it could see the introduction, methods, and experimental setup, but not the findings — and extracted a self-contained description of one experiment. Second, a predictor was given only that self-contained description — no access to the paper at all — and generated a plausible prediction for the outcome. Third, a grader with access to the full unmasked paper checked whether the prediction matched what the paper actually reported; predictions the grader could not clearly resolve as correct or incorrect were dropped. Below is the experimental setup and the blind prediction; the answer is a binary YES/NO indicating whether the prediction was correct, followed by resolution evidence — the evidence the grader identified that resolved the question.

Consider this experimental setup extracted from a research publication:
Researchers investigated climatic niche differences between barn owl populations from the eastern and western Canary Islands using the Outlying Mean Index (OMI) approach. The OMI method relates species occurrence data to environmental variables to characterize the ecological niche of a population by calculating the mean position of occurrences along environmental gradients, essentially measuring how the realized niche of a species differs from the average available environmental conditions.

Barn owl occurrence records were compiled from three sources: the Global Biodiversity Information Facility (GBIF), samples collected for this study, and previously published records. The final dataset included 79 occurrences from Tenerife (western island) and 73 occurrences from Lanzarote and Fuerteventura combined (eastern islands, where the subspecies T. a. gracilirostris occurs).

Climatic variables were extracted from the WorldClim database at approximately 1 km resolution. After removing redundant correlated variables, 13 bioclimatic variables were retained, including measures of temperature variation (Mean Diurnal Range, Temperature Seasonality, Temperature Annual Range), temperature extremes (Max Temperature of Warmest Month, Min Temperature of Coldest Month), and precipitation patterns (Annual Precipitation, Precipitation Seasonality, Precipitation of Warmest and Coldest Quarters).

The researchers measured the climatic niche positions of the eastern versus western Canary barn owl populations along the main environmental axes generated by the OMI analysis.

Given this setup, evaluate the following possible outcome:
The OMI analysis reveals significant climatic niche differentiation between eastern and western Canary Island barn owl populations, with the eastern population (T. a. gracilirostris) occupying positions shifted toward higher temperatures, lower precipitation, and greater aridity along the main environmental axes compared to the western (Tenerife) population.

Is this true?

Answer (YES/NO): YES